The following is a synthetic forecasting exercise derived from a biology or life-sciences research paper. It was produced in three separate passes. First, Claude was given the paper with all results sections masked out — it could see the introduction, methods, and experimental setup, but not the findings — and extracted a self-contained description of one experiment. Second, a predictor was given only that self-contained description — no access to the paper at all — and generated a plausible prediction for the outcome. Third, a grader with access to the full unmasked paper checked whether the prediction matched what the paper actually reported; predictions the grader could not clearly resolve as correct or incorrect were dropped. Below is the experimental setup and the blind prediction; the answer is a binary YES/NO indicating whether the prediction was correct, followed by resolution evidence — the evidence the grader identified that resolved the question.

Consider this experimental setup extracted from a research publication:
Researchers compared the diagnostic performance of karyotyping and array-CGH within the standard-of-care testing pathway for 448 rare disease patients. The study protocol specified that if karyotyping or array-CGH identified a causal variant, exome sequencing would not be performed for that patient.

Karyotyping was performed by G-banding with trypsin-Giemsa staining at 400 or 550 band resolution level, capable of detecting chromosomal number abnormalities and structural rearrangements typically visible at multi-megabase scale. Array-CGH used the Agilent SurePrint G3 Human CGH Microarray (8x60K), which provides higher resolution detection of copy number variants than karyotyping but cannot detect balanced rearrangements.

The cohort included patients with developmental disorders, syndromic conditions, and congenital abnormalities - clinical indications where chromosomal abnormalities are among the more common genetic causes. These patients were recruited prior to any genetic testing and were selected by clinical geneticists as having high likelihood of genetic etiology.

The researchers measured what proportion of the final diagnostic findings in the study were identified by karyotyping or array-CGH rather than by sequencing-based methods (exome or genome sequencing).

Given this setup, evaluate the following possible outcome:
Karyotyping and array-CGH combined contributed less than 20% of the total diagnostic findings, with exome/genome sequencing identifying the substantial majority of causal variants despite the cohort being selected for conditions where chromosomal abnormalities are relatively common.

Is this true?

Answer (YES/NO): YES